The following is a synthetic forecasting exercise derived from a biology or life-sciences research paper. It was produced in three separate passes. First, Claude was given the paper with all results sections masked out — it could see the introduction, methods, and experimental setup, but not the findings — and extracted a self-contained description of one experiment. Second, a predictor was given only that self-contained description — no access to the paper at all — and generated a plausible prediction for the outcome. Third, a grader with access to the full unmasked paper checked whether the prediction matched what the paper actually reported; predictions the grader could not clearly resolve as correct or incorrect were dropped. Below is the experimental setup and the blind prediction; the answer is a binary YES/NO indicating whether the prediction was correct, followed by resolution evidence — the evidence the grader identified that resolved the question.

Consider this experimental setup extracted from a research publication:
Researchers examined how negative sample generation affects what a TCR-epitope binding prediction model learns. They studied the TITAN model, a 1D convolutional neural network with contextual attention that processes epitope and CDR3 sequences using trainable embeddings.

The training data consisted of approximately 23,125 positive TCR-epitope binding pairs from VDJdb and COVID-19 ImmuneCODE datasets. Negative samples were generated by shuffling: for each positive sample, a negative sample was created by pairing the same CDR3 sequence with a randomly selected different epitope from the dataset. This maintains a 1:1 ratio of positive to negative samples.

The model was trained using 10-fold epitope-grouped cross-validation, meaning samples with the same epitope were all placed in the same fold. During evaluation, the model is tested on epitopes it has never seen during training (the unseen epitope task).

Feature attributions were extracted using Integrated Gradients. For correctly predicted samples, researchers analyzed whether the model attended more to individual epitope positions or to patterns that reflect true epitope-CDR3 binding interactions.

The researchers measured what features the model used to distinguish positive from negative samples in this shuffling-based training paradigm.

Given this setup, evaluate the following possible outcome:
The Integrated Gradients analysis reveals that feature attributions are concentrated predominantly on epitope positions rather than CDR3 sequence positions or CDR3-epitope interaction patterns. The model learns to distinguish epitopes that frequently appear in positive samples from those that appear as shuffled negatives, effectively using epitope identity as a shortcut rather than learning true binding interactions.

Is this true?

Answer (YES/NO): YES